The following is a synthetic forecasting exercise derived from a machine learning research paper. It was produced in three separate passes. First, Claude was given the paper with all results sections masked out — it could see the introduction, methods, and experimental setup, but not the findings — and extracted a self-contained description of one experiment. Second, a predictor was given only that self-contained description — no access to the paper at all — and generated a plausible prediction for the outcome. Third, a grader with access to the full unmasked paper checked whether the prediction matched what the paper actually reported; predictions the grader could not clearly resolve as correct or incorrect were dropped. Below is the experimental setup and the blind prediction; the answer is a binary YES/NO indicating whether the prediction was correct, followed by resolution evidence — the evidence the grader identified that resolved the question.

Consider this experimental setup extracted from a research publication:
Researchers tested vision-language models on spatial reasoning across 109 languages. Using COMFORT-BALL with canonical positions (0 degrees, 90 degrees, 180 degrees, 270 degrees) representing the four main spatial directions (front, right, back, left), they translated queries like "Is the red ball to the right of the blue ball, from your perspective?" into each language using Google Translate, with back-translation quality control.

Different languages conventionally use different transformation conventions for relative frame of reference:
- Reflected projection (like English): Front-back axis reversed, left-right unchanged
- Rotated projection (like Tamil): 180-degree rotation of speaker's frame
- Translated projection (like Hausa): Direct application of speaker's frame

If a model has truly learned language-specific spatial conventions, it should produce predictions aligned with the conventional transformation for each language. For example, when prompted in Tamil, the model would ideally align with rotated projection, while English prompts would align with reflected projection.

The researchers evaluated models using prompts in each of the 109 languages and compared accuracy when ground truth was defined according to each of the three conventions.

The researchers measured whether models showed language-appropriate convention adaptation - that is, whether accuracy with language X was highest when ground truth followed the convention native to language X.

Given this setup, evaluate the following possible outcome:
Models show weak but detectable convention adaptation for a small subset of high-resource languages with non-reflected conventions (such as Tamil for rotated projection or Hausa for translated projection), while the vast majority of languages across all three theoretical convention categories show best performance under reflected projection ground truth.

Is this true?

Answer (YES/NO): NO